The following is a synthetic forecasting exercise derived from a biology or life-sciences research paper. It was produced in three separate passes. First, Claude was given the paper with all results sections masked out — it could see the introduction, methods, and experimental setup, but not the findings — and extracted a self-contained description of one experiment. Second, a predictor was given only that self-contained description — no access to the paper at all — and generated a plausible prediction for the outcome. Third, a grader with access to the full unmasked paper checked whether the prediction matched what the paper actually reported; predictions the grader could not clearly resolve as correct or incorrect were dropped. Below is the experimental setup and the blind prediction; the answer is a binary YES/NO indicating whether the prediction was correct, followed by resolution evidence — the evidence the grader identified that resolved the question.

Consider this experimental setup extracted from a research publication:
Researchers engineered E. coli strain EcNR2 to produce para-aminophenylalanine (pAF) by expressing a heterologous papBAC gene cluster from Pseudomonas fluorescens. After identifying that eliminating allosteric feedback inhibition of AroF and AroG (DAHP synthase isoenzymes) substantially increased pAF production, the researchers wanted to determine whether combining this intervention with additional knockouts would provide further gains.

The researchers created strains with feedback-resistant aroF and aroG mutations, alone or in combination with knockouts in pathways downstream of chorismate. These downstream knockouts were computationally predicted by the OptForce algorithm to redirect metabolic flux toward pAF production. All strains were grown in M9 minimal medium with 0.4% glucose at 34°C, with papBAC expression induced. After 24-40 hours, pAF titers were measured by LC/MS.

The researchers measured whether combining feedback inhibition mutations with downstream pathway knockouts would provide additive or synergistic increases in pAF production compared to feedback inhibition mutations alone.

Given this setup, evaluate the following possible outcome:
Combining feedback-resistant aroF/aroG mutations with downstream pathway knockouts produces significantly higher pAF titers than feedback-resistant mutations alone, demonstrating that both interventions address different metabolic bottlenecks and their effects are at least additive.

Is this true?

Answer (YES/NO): NO